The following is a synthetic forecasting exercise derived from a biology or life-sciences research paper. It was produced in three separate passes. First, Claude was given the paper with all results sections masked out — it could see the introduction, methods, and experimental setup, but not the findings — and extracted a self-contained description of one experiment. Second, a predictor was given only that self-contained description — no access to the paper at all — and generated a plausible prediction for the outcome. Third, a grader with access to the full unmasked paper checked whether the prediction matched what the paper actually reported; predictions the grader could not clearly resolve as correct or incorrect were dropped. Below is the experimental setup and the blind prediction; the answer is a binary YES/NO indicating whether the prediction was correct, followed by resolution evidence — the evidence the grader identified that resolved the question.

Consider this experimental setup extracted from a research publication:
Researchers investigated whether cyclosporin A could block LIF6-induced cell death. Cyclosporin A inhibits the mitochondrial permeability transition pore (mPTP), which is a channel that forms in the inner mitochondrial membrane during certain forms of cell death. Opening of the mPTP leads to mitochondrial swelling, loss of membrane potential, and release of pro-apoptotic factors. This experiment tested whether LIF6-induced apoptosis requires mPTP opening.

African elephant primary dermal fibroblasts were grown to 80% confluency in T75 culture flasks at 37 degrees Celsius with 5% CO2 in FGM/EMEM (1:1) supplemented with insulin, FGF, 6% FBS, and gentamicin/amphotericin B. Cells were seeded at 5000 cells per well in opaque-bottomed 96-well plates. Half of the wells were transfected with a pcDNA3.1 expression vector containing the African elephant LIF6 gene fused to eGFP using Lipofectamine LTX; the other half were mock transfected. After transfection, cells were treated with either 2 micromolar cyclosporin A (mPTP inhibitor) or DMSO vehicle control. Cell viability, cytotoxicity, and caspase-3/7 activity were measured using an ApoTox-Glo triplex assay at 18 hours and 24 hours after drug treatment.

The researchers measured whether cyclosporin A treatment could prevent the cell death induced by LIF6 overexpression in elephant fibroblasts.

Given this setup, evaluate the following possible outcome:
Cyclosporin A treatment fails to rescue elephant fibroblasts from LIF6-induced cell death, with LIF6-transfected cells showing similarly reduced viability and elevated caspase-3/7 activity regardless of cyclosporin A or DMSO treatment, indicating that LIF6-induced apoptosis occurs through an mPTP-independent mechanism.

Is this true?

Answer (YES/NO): YES